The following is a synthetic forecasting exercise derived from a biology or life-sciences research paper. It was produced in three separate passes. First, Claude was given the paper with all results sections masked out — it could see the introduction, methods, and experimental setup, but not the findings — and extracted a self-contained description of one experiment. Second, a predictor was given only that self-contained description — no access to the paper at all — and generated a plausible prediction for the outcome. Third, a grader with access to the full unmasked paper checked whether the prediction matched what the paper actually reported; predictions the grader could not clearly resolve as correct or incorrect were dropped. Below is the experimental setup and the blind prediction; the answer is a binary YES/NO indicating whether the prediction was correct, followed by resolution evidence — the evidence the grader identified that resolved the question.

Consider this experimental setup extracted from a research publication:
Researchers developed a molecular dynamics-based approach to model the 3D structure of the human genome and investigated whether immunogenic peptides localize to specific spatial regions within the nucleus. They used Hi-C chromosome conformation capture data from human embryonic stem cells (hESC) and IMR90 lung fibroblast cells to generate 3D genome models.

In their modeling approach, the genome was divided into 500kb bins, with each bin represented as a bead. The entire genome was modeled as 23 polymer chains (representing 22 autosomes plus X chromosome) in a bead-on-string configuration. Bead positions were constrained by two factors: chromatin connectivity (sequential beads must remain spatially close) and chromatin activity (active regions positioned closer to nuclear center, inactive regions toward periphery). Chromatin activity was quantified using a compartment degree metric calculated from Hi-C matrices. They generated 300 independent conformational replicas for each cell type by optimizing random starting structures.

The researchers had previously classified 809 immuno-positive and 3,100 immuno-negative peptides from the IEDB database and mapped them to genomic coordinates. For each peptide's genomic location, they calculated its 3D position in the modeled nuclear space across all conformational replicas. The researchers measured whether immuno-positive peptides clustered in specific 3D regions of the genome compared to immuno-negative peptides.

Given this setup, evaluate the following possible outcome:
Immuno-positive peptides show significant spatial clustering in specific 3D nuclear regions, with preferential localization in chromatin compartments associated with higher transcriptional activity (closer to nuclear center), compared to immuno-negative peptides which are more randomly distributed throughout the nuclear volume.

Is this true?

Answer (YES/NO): NO